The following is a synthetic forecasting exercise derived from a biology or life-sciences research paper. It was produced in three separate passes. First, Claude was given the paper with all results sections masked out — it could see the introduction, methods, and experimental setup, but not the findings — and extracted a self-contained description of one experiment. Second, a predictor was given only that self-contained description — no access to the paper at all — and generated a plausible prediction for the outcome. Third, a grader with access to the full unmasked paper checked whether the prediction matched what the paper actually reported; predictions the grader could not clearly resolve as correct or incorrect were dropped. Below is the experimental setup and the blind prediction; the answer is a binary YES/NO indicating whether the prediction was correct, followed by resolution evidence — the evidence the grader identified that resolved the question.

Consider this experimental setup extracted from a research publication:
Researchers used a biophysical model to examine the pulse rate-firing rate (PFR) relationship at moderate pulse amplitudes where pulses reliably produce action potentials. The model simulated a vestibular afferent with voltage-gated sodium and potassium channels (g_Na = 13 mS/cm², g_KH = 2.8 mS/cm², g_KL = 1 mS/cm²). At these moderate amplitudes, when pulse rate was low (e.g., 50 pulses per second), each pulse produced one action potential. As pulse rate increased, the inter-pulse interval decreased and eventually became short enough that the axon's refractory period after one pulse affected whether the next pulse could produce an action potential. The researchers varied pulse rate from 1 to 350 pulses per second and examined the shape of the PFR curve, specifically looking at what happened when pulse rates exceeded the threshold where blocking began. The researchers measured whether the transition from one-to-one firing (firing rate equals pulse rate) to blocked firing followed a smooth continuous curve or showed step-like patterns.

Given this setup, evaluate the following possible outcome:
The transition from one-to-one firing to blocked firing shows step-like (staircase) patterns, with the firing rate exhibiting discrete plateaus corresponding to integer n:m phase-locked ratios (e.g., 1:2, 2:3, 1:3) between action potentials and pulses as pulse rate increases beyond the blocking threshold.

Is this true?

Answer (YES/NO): YES